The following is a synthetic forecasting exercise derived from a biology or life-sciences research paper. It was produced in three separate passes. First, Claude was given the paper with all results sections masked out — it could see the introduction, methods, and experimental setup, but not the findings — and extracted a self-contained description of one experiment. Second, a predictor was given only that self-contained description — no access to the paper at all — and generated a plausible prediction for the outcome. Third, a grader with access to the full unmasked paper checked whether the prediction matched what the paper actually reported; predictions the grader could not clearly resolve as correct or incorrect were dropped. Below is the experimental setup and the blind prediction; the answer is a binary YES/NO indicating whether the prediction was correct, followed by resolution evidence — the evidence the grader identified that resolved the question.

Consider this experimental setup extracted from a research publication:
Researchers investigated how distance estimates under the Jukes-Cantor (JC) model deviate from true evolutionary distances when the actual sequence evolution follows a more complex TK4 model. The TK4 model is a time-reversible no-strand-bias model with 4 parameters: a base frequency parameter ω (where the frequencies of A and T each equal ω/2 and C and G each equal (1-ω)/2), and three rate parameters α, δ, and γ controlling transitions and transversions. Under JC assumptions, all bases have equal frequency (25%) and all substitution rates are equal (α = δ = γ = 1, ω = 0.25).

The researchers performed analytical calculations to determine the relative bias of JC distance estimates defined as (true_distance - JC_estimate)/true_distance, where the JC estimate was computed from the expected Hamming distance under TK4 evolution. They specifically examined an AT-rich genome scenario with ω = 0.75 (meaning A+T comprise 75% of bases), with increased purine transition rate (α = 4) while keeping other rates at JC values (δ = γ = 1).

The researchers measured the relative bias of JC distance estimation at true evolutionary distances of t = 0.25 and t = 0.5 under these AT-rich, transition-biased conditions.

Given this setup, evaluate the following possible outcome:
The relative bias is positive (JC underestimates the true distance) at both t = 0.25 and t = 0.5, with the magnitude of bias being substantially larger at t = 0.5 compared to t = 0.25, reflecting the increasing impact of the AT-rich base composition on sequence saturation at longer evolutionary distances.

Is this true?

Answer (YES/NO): YES